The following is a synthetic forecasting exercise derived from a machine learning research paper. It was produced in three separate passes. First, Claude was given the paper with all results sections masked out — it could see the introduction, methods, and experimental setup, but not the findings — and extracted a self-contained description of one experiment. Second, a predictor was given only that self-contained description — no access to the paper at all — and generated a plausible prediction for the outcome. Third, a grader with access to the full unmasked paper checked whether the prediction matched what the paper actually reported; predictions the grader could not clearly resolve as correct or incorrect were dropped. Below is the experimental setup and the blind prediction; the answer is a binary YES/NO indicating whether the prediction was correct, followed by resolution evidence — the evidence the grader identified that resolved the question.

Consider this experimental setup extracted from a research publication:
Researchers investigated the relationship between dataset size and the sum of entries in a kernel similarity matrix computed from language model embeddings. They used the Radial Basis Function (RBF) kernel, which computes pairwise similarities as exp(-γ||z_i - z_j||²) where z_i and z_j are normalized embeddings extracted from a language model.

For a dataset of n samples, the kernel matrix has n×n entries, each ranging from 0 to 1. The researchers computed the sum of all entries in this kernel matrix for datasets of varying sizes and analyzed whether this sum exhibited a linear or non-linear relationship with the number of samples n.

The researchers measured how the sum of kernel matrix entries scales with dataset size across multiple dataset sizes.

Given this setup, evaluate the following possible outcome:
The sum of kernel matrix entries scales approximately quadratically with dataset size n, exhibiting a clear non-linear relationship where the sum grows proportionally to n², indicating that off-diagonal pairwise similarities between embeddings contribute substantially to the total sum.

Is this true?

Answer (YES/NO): NO